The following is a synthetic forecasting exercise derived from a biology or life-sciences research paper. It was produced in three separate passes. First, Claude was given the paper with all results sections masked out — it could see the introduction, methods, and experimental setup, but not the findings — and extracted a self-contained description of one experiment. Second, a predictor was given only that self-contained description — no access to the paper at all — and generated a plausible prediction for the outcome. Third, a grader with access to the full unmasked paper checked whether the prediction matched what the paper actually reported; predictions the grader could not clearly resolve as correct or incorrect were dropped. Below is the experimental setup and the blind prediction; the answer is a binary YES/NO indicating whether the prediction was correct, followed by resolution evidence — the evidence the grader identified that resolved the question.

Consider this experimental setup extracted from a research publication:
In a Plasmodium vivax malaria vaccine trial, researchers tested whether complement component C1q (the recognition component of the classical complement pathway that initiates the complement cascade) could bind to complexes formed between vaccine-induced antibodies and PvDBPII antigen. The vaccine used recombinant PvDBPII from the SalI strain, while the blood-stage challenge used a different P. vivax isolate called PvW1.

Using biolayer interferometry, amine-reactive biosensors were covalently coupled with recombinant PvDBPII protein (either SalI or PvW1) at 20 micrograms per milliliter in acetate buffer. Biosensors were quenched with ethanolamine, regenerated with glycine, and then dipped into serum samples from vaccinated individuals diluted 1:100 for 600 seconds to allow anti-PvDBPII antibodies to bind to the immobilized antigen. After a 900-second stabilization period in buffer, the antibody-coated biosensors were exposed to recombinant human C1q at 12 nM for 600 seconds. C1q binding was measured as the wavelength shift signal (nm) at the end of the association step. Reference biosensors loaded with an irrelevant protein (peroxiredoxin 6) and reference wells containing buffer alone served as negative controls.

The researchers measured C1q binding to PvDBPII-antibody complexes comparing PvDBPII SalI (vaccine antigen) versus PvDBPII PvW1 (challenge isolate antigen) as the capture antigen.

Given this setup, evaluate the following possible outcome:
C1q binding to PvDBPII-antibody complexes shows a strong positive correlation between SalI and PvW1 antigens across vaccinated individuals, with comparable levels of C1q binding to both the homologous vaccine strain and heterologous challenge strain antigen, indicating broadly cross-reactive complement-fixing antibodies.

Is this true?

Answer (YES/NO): YES